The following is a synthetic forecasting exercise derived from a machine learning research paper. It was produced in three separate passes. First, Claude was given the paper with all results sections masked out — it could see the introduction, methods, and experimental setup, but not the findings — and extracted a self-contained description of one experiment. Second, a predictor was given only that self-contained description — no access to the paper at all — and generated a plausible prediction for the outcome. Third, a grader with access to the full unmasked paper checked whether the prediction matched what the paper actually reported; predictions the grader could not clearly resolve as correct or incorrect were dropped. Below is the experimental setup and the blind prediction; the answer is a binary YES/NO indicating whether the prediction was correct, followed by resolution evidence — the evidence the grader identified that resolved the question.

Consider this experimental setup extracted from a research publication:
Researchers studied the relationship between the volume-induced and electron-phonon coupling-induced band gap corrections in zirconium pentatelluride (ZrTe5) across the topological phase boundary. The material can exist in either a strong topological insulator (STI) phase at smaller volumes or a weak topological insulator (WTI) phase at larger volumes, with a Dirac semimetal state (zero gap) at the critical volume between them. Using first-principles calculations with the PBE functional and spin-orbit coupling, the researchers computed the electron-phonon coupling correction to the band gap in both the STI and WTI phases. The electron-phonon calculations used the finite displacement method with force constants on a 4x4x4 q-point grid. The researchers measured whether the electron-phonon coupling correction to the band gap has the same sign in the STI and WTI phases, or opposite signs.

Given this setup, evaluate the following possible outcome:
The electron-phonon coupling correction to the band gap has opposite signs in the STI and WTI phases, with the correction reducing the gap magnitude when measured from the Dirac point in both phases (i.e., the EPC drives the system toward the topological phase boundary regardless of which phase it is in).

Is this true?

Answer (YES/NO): NO